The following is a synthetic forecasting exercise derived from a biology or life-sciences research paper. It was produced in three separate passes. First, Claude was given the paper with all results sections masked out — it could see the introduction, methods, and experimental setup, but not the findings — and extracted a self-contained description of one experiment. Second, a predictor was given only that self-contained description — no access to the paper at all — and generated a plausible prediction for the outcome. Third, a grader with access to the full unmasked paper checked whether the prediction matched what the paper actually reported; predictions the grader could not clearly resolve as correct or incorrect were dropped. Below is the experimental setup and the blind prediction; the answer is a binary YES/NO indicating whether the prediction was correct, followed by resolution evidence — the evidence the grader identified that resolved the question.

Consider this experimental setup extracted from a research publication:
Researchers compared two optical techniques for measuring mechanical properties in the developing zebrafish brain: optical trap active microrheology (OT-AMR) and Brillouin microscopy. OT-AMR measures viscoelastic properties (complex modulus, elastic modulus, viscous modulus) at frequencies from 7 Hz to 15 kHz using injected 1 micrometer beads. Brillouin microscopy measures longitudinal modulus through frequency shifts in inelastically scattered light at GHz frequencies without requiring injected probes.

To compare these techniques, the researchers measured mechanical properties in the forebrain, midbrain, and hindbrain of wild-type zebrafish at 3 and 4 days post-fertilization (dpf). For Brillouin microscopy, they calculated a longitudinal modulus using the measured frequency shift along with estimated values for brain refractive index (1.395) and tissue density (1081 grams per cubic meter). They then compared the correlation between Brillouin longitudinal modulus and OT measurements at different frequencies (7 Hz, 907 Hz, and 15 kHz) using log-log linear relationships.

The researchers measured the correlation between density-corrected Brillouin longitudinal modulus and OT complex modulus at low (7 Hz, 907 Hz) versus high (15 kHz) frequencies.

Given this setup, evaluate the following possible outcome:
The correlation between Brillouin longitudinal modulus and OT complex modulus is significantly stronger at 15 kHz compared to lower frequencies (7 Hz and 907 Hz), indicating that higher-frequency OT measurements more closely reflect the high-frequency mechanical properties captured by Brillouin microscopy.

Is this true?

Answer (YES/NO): NO